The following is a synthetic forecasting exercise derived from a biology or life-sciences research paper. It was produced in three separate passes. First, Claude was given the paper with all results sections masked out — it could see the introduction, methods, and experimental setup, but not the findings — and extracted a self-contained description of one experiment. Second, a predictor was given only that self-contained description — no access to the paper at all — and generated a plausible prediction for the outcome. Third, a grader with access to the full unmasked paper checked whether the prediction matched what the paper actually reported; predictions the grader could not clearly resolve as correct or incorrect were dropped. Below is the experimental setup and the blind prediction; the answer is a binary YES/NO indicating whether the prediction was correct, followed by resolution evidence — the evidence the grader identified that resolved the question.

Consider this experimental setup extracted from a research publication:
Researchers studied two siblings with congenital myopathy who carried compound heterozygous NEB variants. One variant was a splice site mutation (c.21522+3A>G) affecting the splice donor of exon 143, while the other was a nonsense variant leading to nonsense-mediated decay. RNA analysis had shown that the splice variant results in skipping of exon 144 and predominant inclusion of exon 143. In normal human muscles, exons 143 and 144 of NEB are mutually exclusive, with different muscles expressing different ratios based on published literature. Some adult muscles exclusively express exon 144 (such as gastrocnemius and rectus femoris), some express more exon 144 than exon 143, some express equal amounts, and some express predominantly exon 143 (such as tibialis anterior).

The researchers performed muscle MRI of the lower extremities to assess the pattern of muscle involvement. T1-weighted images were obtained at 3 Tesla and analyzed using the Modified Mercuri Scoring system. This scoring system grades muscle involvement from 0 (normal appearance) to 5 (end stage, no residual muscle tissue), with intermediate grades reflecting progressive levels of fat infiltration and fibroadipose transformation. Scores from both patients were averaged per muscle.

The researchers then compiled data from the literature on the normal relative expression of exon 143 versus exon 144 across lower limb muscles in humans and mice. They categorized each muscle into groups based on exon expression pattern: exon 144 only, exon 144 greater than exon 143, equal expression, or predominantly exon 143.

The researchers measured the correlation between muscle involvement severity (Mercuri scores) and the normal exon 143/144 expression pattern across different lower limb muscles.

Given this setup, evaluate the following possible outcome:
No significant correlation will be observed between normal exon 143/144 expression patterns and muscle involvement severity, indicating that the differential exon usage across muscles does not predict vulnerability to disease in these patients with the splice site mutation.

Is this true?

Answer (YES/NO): NO